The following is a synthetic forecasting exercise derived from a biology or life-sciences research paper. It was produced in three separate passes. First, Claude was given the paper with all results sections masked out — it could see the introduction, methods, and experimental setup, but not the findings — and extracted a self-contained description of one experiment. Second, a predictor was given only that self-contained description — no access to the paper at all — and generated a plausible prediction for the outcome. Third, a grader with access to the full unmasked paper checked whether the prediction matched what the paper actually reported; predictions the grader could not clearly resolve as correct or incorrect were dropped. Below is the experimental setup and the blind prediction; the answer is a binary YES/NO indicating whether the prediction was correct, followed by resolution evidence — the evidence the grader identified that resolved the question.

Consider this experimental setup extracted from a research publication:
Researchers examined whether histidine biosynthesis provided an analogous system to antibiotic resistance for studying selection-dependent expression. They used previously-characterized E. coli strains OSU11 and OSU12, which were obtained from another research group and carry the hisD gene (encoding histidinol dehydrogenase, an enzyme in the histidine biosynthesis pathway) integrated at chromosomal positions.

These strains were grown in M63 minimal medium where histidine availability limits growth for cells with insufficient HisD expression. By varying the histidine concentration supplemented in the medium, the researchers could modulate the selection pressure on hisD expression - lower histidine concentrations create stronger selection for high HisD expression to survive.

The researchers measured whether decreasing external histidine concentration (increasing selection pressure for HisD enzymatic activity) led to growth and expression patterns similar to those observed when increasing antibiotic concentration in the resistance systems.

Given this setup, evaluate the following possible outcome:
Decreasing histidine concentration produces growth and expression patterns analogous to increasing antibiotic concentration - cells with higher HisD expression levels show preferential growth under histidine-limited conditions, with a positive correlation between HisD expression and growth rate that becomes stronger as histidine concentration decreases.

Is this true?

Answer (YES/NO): YES